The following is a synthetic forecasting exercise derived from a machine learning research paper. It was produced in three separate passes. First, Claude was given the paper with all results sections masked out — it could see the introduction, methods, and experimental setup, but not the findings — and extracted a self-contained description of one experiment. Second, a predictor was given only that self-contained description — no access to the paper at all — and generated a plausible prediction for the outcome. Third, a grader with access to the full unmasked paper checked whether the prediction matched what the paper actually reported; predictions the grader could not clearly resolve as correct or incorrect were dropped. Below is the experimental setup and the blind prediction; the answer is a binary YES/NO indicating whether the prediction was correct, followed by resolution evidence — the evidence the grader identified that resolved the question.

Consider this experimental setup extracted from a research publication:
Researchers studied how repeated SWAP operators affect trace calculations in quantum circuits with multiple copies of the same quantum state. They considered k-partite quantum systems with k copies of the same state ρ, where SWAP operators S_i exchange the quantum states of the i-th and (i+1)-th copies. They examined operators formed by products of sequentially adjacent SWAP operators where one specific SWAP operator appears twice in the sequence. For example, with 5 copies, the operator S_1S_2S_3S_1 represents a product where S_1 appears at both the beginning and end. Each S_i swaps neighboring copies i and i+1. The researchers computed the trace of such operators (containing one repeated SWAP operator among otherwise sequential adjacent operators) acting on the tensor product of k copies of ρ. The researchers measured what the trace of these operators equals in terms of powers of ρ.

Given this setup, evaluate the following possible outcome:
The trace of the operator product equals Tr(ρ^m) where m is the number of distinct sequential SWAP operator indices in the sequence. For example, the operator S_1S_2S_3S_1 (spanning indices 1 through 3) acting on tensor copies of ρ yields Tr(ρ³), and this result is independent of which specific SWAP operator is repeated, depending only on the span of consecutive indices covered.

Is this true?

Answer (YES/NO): YES